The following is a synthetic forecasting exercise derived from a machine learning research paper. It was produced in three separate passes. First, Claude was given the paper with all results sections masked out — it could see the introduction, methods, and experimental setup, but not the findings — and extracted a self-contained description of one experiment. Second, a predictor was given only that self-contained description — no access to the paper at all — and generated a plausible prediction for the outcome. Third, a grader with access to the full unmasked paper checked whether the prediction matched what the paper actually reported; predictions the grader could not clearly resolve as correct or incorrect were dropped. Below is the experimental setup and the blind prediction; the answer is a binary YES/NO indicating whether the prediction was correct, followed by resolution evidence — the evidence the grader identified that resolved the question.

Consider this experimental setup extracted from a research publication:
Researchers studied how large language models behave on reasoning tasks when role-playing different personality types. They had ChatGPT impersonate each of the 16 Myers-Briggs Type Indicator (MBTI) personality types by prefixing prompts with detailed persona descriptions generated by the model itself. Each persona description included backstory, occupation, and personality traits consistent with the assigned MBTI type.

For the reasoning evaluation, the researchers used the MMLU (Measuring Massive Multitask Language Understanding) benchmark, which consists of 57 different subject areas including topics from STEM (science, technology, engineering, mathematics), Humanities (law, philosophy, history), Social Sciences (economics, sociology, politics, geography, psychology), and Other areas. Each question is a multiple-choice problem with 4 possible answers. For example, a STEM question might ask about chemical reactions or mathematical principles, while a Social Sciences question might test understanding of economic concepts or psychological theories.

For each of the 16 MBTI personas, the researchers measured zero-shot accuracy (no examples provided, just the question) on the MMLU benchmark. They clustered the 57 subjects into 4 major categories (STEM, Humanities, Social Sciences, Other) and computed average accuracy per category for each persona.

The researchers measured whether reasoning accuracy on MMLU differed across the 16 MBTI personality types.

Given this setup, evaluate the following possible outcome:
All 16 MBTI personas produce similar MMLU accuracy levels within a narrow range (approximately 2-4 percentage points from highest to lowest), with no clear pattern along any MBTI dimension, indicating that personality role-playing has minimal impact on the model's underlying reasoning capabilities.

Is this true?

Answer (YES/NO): NO